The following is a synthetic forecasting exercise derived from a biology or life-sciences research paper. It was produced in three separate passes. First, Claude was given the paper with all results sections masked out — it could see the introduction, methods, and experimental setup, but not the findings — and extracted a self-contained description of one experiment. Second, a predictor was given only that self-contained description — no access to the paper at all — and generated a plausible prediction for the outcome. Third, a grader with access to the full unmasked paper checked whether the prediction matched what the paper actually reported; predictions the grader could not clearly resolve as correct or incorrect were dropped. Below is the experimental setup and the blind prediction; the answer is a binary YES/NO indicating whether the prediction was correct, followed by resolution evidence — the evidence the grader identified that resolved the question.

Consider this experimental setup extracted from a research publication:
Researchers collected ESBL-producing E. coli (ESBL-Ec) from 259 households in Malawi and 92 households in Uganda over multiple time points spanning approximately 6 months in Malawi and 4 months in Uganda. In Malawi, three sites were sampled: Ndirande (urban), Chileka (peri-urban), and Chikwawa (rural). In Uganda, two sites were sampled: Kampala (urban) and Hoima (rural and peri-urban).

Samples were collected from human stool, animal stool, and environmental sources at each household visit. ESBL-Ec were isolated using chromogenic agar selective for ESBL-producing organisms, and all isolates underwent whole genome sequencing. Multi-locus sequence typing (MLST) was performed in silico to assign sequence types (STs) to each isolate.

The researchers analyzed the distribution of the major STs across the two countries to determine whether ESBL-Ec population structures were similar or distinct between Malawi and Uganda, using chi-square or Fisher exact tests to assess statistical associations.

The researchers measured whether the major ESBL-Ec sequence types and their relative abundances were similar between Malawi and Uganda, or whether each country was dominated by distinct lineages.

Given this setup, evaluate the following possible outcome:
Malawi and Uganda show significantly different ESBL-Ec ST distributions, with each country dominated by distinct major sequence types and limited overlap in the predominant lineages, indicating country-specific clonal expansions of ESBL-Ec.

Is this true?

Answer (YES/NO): NO